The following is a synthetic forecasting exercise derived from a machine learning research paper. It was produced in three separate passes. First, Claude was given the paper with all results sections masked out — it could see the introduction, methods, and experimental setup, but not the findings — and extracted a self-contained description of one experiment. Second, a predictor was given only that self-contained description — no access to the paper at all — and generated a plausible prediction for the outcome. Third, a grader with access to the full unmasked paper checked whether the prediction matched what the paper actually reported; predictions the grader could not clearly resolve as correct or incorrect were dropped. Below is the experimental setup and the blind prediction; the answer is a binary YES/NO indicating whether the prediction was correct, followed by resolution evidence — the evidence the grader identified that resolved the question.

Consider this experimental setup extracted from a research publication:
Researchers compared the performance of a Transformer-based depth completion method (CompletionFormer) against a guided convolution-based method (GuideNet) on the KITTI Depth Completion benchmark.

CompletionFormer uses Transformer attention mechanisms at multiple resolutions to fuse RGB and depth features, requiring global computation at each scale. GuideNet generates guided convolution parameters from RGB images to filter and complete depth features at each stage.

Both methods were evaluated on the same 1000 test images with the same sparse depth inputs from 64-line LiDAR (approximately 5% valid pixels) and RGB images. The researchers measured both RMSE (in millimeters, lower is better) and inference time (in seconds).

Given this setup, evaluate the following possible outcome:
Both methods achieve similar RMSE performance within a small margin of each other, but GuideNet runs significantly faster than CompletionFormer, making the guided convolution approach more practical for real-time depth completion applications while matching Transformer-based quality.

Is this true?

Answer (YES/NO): NO